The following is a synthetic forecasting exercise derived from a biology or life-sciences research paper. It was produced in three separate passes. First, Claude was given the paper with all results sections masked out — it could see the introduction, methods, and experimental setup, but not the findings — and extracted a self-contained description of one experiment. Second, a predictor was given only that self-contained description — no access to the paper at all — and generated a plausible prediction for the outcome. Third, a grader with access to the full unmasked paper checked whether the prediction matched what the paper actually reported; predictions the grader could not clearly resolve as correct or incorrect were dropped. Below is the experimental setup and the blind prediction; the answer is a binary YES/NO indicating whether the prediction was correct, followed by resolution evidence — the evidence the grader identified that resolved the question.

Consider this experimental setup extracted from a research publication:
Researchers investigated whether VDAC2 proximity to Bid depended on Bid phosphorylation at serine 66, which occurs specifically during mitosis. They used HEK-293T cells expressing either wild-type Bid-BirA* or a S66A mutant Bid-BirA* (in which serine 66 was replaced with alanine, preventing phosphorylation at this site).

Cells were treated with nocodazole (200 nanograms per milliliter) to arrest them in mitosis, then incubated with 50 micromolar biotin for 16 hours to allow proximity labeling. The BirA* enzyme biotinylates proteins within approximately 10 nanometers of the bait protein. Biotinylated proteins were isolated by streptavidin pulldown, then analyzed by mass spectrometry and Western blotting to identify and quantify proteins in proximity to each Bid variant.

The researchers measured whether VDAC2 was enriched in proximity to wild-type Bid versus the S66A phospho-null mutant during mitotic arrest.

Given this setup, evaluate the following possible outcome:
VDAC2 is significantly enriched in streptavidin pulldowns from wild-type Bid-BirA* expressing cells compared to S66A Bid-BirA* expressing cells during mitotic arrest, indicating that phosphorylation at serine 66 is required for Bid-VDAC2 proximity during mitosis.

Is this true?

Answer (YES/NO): YES